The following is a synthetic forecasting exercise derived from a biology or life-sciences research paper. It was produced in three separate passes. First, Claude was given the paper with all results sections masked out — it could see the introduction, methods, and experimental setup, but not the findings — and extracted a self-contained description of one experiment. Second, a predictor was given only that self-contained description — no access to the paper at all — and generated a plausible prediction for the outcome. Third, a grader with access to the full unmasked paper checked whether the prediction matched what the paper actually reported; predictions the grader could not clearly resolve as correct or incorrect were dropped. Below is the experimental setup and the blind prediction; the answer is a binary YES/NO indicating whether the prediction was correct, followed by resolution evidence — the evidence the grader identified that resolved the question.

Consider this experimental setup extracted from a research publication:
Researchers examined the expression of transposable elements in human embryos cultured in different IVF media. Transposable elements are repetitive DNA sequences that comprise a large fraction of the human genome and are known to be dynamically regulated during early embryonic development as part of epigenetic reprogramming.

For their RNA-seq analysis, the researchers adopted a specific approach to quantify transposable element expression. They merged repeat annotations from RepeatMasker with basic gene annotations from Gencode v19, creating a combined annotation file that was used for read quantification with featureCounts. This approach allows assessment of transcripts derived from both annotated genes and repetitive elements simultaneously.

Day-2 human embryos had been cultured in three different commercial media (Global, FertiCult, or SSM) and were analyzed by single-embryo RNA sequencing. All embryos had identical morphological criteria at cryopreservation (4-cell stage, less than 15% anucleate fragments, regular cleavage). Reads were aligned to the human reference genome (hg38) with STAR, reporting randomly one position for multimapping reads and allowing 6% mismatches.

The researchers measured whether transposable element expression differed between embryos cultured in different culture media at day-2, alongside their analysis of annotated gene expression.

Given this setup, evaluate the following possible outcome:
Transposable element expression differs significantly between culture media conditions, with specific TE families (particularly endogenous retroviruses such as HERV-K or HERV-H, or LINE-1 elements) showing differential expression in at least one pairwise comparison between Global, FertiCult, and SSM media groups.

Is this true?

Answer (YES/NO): NO